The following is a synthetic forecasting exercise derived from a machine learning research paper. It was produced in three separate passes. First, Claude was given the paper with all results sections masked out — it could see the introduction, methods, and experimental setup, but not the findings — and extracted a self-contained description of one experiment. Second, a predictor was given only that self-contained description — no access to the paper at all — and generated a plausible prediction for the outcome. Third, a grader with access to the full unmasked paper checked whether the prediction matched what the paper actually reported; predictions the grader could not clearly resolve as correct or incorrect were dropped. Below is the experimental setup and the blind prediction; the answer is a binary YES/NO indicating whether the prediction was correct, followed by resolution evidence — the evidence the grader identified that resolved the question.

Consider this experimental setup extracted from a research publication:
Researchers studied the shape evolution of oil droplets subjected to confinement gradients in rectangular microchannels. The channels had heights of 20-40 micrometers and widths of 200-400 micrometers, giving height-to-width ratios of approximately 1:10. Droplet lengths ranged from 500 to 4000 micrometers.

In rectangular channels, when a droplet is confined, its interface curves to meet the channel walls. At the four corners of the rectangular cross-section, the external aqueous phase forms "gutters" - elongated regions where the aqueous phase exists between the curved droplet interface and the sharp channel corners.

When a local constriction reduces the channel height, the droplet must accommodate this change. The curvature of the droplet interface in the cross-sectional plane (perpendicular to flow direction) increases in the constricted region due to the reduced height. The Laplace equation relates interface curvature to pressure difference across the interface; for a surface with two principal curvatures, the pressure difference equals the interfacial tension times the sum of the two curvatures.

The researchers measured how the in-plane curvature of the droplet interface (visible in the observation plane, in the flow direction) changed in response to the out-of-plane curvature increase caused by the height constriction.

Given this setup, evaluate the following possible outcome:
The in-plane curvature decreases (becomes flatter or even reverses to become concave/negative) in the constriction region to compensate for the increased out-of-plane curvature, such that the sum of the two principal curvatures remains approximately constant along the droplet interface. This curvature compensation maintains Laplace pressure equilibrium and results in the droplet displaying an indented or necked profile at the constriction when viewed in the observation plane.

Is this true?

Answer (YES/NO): YES